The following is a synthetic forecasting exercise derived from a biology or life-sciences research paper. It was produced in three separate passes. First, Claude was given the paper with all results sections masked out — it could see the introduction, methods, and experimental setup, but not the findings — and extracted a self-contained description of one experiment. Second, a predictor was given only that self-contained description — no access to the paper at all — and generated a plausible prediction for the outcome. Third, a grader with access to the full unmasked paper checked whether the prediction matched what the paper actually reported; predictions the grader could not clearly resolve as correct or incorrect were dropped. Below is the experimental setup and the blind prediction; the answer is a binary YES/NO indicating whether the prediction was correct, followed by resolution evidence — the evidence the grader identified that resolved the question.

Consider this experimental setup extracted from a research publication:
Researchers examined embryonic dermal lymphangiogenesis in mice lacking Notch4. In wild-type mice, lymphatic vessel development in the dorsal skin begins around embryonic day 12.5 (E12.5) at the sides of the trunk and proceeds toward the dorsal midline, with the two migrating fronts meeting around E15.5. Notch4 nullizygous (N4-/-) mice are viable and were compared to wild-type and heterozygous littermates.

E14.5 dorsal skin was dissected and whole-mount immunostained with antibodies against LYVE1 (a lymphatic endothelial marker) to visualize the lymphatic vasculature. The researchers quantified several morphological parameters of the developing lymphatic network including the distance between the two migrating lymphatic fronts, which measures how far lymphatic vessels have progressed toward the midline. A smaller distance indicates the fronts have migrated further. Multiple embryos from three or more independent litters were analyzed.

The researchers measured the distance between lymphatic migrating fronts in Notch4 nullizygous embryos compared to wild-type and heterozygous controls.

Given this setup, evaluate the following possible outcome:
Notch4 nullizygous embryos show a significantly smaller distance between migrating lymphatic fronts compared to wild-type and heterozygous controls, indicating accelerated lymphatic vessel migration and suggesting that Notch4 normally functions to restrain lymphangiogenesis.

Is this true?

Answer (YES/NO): YES